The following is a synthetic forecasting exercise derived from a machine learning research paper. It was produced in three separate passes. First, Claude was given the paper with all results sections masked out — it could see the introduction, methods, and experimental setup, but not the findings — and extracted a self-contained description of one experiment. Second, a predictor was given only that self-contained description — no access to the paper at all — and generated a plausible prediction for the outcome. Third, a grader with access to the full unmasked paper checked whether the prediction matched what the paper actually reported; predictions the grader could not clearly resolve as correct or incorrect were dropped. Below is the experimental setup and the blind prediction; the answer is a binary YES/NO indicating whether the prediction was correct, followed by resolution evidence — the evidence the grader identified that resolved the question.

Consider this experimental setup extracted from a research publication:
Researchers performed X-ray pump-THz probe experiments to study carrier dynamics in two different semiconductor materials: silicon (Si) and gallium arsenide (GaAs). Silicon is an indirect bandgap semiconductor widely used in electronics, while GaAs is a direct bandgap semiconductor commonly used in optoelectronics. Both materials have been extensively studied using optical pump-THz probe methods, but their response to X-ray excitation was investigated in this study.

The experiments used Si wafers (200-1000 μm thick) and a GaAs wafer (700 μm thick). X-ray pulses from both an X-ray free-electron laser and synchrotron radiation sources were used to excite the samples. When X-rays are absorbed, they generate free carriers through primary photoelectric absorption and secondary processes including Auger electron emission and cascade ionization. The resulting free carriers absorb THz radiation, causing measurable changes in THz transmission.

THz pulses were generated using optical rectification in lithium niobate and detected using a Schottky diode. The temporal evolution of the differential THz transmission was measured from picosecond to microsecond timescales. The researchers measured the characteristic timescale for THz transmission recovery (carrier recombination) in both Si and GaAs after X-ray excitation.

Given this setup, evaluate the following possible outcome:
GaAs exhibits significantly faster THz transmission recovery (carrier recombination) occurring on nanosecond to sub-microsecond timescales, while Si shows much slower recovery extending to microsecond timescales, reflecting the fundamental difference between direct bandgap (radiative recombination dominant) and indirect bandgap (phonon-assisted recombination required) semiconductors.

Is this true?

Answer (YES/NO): YES